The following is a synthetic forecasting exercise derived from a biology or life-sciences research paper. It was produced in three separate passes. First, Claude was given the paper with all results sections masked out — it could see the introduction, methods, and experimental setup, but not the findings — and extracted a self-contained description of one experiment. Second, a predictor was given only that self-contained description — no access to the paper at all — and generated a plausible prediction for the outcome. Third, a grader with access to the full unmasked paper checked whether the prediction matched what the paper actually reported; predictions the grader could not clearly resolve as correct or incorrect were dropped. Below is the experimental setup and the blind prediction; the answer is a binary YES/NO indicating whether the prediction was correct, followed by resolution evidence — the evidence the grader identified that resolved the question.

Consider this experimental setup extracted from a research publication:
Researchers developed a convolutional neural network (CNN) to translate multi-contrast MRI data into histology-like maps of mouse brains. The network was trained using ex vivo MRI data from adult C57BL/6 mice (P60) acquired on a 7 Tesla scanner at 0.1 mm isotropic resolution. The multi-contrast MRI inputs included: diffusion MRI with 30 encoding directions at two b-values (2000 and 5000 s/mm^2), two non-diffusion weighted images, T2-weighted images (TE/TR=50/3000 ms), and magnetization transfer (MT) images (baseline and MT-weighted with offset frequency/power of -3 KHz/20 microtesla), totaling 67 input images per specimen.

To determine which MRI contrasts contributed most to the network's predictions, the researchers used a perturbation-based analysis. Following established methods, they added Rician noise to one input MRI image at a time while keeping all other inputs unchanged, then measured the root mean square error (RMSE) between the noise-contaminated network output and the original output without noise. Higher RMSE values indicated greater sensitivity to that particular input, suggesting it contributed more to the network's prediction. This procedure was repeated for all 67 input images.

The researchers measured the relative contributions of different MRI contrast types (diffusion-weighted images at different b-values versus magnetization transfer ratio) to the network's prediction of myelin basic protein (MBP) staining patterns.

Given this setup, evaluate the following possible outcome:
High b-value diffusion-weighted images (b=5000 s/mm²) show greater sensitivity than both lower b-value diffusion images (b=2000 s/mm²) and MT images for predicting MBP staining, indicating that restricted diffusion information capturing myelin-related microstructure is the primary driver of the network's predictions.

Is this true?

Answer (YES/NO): NO